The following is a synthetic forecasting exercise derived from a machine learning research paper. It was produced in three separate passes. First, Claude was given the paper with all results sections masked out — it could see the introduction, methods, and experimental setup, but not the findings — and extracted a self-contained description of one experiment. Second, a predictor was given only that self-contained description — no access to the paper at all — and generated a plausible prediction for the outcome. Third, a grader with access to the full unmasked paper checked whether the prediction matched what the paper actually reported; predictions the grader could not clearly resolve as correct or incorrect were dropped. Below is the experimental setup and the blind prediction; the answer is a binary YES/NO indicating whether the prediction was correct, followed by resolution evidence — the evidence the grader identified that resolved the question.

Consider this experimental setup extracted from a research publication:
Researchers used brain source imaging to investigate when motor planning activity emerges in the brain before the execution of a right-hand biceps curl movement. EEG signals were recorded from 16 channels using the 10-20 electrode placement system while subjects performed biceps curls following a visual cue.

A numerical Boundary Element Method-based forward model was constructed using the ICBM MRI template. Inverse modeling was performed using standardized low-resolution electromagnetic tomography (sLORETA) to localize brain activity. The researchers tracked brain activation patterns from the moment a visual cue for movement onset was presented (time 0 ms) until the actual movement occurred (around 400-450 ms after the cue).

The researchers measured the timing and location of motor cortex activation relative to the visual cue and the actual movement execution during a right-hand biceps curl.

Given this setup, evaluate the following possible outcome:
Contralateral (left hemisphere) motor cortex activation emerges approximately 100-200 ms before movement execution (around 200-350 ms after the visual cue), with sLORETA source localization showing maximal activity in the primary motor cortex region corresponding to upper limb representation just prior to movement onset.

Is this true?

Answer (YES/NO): NO